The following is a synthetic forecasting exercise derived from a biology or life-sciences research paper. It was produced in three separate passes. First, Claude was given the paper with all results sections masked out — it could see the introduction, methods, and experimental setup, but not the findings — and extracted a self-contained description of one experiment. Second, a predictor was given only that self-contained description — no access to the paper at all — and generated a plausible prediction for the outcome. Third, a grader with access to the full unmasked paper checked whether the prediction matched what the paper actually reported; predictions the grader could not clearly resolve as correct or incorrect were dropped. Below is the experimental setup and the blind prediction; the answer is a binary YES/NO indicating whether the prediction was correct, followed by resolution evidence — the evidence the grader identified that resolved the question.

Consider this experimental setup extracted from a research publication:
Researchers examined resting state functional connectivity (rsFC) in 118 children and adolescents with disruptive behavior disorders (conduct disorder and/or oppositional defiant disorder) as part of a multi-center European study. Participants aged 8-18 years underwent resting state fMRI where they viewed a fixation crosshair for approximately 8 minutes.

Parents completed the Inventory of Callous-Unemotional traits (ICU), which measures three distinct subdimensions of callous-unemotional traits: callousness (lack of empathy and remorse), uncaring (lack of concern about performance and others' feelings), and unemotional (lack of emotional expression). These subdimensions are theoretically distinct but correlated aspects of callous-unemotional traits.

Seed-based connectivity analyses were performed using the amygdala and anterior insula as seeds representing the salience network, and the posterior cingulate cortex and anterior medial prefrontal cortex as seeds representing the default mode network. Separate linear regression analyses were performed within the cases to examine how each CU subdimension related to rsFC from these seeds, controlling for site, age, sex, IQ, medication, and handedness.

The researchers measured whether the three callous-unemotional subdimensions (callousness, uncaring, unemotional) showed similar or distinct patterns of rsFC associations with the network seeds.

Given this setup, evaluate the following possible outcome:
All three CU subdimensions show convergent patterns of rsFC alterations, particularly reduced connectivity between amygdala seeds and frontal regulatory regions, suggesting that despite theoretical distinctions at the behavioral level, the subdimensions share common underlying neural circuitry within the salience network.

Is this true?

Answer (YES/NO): NO